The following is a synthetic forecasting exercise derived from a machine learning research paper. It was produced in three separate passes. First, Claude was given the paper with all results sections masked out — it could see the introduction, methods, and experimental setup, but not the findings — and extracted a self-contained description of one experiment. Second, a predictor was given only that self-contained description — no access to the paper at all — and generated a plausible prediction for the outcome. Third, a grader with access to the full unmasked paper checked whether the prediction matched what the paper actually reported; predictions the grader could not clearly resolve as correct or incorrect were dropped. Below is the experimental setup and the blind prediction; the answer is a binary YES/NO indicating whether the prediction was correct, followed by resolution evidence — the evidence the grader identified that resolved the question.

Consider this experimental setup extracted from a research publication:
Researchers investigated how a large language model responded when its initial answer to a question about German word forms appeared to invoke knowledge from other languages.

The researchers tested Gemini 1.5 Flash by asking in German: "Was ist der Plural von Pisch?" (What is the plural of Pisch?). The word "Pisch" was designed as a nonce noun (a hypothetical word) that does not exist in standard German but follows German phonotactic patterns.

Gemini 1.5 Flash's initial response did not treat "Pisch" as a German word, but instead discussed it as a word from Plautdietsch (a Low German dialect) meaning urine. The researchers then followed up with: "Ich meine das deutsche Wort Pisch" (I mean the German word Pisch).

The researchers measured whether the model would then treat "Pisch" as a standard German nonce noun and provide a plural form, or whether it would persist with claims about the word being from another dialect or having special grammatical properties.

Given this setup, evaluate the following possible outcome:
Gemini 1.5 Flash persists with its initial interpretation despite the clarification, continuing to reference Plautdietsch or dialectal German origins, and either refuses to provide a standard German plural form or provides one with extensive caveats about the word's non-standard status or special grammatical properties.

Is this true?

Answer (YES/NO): NO